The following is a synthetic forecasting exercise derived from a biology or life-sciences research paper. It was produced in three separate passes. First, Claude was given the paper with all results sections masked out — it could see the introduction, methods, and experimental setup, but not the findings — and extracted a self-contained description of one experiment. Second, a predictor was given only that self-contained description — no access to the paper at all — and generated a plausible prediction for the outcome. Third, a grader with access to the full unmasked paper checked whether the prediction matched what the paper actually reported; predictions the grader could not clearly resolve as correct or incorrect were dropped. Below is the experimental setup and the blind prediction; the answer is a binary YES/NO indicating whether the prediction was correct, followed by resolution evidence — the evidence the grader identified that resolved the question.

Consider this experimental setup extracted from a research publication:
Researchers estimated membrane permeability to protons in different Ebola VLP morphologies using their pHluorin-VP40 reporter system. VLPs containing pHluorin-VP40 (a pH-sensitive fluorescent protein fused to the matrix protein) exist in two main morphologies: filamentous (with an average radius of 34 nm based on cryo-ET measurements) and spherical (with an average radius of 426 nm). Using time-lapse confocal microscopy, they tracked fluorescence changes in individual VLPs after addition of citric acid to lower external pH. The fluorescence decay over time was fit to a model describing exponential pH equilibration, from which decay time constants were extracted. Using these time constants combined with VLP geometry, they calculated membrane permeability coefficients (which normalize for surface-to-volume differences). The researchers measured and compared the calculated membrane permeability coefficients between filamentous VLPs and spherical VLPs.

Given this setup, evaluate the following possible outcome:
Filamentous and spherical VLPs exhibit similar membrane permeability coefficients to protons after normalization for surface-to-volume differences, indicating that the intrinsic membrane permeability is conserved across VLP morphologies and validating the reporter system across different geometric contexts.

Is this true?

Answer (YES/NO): NO